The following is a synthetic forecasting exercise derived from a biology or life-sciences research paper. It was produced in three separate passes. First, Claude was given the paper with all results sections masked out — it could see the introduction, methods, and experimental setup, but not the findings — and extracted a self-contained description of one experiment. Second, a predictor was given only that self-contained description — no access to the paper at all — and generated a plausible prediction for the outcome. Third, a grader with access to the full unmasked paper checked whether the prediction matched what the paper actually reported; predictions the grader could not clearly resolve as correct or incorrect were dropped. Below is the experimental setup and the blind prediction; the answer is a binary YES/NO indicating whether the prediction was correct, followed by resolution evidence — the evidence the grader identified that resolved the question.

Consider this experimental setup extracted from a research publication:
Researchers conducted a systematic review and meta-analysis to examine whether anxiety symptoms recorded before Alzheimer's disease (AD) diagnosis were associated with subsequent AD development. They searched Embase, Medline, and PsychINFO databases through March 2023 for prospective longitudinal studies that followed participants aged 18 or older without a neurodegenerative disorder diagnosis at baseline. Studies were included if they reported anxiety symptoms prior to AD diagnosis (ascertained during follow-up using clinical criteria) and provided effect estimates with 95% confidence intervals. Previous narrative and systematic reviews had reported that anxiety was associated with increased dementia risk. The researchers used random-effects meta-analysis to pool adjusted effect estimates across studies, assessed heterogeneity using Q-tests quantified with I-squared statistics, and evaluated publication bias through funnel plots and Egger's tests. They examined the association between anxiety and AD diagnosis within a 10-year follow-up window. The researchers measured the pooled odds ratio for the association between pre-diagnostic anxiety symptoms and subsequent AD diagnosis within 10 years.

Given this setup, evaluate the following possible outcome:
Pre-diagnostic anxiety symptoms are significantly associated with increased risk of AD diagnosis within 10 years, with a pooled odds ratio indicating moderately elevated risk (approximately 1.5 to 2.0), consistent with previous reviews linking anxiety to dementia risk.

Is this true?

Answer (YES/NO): NO